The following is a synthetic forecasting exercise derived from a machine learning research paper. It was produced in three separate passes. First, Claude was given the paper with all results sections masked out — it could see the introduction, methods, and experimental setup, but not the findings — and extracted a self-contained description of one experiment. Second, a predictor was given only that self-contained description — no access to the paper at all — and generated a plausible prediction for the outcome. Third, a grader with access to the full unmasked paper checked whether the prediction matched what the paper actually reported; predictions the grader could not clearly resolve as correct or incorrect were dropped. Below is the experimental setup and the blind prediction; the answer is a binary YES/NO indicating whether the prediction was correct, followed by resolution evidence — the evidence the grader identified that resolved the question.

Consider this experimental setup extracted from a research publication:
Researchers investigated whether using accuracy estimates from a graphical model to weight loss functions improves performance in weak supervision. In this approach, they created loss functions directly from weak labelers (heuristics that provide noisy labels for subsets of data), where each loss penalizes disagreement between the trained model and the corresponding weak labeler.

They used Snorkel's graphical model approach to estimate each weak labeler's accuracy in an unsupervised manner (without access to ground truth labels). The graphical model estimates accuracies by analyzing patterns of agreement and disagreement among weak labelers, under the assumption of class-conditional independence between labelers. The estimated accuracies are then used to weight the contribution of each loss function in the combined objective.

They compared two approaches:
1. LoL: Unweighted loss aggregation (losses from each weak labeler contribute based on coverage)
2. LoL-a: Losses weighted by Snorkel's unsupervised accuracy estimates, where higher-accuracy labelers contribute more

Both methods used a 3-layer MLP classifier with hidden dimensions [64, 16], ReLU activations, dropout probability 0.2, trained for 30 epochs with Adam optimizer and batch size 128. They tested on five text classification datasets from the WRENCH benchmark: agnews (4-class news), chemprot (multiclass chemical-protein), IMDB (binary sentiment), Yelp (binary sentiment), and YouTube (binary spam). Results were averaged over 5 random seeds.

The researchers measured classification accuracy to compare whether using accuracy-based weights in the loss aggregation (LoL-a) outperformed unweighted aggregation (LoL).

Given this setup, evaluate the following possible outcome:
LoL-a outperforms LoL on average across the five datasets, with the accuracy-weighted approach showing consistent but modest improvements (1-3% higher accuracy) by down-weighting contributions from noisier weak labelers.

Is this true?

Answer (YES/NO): NO